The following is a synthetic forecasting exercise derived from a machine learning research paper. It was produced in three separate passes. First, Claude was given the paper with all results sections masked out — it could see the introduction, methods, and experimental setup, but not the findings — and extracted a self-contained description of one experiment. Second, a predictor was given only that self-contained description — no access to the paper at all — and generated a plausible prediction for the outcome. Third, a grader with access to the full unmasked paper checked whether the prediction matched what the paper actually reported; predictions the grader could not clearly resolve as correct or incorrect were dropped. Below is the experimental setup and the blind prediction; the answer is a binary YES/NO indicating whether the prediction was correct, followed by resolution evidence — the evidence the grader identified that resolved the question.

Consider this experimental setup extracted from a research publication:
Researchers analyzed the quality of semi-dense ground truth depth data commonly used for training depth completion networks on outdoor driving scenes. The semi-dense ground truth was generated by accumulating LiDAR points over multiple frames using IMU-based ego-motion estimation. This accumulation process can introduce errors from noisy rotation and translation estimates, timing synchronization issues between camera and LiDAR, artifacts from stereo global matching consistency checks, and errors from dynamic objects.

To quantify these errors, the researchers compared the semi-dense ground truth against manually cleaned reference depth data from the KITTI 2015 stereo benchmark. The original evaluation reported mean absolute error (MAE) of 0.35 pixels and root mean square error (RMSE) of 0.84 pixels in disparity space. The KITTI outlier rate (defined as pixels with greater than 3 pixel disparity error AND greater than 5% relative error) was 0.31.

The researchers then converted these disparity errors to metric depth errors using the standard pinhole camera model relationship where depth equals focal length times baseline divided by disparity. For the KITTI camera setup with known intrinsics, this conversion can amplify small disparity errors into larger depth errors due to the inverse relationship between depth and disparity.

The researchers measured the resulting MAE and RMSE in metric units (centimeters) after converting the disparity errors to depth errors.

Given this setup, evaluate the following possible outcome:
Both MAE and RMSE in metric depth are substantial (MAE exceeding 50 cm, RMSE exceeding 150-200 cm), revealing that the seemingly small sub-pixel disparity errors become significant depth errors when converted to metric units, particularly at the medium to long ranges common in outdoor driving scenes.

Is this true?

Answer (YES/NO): NO